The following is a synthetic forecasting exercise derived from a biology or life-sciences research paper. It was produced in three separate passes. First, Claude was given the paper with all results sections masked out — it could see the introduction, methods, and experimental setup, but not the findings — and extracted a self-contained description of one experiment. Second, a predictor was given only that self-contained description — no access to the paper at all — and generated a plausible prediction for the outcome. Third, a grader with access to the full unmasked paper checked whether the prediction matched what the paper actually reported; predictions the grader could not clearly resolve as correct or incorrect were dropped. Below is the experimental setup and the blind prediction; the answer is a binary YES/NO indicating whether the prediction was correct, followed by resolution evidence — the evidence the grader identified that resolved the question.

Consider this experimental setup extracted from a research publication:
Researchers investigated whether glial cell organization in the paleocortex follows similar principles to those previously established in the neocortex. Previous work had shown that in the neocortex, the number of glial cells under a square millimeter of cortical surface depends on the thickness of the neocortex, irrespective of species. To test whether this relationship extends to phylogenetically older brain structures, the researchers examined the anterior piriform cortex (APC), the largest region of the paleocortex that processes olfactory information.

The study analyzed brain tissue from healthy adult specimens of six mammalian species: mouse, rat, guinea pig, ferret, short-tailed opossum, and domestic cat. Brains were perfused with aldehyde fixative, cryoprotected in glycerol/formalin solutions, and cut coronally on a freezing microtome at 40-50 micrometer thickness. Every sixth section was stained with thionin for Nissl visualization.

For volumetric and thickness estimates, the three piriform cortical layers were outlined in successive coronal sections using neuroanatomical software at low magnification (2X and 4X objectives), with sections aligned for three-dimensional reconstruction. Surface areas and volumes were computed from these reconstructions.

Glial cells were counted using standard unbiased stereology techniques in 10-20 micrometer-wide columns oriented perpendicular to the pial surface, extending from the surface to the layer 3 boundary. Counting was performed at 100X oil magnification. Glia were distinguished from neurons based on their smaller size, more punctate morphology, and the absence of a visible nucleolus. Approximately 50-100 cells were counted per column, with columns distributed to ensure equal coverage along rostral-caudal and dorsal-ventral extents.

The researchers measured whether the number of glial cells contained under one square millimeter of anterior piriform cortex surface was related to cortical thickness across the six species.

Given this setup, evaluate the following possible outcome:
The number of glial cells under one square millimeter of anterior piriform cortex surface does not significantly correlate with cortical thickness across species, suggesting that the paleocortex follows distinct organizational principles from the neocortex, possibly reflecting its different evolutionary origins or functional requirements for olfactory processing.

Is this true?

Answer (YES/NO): NO